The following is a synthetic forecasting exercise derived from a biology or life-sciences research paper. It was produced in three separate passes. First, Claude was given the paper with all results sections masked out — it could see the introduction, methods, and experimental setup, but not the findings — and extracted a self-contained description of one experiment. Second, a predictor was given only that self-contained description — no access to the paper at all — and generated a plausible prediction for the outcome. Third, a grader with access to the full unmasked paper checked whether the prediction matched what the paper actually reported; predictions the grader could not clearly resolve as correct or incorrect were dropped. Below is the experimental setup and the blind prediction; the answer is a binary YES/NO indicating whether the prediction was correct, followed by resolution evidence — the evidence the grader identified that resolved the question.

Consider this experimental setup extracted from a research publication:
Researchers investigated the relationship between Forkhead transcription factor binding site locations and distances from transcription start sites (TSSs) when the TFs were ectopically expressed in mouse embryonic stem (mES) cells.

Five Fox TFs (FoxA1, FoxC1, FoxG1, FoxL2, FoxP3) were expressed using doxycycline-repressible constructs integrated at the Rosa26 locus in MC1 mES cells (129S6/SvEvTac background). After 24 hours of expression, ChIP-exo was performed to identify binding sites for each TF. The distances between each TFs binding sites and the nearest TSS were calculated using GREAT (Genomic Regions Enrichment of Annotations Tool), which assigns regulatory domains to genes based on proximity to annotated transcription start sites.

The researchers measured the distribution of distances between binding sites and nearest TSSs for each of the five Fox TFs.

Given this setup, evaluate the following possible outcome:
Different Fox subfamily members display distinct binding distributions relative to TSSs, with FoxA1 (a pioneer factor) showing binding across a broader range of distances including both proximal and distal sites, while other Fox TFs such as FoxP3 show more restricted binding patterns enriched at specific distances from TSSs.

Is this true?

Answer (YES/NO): NO